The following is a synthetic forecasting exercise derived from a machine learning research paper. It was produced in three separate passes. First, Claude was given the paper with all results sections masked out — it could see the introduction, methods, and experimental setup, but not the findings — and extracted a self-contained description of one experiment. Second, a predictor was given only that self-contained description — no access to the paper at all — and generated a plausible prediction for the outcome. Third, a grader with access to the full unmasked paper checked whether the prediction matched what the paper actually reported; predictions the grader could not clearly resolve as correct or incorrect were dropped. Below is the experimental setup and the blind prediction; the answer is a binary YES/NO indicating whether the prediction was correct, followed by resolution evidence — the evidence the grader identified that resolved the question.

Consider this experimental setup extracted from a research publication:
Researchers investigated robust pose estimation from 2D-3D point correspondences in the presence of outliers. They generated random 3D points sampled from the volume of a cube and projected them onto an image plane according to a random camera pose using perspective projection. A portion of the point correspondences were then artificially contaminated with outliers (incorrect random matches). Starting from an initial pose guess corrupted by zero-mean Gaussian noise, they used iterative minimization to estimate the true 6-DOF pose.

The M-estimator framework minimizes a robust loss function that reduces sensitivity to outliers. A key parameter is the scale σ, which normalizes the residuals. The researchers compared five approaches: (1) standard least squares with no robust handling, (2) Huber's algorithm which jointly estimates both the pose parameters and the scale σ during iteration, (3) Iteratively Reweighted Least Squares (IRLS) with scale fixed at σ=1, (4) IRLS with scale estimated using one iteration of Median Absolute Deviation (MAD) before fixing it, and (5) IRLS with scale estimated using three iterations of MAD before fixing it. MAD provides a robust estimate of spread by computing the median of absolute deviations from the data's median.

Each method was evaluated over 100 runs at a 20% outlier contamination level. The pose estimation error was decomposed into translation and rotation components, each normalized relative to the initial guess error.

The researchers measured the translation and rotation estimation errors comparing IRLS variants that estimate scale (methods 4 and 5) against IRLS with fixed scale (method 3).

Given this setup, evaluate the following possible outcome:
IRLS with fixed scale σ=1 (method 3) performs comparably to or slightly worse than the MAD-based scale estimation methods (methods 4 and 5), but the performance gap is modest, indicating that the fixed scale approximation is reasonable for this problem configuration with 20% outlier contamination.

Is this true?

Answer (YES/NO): NO